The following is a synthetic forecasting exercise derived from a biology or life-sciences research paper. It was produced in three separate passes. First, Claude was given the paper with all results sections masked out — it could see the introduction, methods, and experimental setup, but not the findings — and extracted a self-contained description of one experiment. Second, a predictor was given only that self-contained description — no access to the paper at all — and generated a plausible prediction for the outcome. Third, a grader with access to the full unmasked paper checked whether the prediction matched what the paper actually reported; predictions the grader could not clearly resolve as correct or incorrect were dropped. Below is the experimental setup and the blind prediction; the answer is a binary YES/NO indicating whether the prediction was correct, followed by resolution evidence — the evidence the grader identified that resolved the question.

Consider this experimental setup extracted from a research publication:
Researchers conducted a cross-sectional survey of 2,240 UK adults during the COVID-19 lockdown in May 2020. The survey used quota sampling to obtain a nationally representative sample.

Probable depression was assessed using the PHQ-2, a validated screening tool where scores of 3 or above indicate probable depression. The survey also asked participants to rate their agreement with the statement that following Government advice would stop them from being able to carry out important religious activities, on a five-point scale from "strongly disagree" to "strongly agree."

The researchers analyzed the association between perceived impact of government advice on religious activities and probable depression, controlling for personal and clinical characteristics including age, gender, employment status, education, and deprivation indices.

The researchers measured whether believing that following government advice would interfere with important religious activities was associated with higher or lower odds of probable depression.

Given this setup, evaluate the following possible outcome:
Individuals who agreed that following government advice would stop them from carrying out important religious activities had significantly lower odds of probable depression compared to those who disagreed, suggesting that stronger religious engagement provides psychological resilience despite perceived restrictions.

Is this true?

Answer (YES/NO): NO